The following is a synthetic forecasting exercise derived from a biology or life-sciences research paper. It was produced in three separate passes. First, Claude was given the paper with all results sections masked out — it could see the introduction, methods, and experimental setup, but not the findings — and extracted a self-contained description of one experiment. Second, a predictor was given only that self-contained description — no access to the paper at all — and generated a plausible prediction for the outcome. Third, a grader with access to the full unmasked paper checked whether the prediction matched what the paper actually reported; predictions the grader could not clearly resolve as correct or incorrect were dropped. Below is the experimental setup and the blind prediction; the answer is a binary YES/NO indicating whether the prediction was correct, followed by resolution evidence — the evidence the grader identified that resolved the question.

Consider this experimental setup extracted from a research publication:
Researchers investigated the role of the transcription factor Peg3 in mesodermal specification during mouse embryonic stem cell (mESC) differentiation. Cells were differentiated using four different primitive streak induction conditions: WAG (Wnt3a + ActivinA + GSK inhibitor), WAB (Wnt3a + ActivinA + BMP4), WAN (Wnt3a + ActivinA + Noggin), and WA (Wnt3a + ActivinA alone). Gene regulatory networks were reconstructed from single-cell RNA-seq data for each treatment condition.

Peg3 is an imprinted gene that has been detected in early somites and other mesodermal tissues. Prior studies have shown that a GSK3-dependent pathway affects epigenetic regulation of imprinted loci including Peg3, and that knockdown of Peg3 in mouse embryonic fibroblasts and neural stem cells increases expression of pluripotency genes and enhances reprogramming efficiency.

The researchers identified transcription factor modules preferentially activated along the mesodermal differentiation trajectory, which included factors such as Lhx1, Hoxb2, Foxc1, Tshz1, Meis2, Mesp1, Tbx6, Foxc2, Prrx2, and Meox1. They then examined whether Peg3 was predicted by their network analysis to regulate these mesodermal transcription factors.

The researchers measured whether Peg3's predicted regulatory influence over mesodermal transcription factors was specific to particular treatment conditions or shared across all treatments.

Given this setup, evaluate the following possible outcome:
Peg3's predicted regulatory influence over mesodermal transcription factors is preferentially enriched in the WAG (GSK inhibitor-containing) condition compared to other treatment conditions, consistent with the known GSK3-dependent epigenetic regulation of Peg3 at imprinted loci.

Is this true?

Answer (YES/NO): YES